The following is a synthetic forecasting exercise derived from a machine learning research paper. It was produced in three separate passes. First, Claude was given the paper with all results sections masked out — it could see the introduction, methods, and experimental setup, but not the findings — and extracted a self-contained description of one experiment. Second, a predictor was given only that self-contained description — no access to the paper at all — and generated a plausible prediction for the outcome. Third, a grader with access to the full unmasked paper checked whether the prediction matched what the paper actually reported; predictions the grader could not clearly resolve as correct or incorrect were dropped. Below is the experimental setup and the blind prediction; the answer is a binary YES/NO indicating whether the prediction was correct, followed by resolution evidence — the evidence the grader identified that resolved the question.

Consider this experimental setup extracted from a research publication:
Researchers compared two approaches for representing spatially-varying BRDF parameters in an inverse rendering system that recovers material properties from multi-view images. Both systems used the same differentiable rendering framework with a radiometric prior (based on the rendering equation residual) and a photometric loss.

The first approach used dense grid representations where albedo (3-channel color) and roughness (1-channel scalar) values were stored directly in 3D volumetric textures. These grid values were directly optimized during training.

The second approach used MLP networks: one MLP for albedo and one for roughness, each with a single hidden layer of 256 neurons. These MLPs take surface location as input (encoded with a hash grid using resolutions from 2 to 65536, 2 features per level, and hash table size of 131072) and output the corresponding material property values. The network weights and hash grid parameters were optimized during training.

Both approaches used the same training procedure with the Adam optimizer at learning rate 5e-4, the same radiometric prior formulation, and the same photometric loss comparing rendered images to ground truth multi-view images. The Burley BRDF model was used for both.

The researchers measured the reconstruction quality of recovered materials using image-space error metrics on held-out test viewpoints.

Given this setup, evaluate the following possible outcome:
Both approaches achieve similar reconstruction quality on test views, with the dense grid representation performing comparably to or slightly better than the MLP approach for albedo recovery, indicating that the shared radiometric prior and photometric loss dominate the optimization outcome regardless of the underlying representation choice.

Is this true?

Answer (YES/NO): NO